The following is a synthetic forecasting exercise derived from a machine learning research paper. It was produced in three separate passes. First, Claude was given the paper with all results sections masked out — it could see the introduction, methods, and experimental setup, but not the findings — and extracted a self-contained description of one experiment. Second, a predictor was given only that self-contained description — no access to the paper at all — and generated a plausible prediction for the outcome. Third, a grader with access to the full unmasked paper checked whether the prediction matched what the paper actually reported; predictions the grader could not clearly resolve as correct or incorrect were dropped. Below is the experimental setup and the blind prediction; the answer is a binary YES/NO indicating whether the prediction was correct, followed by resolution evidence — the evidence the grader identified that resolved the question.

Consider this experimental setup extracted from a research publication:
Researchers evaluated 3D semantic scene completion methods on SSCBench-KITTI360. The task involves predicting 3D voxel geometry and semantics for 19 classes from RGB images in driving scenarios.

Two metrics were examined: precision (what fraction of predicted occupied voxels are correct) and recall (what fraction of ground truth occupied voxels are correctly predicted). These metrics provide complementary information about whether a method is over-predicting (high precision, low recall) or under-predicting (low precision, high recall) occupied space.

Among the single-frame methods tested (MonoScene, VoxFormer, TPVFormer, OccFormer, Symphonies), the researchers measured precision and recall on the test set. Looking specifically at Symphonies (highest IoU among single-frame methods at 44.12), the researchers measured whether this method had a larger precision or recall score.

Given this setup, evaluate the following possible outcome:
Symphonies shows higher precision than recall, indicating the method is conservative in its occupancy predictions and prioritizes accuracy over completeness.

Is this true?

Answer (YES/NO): YES